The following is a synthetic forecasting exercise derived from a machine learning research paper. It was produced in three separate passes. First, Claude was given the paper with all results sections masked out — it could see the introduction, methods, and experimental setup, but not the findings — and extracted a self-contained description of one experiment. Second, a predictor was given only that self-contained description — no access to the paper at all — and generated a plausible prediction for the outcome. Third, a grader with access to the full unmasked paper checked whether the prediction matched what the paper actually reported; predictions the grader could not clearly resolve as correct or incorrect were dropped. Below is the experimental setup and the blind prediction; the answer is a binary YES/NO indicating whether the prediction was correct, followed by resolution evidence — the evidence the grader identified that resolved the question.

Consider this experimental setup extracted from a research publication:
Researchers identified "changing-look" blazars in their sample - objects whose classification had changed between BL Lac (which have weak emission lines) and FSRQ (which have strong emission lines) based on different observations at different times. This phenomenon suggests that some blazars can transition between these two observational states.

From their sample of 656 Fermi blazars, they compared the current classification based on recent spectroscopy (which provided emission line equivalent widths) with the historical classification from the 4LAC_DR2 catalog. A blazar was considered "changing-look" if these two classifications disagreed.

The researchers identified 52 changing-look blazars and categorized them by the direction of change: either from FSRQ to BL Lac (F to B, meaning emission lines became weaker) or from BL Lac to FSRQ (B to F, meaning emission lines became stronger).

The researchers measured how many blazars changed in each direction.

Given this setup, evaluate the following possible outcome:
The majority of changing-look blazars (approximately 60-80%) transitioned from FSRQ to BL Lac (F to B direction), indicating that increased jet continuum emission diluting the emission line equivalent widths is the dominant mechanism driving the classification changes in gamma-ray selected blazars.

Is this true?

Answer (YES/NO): NO